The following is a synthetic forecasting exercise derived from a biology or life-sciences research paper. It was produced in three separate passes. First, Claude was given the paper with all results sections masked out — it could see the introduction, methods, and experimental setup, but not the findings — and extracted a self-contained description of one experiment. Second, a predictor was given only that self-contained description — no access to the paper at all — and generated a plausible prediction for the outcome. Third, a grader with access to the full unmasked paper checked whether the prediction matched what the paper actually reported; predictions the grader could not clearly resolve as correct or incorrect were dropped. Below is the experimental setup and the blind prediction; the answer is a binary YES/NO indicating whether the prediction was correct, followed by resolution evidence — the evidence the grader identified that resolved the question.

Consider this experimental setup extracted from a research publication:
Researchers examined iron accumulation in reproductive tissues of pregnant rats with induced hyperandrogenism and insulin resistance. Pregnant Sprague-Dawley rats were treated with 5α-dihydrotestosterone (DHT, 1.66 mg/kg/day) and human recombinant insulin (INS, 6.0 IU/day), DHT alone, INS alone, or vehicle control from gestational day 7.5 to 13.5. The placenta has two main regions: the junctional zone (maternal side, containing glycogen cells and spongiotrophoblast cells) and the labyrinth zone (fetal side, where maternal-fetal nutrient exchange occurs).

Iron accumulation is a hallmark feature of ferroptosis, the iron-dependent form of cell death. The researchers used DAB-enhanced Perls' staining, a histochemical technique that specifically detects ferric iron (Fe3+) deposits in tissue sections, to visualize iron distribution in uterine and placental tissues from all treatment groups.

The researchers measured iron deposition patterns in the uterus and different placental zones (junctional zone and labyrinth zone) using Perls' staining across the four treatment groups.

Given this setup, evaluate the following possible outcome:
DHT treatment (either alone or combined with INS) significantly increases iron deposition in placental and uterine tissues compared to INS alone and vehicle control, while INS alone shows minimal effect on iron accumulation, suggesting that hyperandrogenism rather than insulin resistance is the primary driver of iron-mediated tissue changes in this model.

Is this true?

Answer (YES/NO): NO